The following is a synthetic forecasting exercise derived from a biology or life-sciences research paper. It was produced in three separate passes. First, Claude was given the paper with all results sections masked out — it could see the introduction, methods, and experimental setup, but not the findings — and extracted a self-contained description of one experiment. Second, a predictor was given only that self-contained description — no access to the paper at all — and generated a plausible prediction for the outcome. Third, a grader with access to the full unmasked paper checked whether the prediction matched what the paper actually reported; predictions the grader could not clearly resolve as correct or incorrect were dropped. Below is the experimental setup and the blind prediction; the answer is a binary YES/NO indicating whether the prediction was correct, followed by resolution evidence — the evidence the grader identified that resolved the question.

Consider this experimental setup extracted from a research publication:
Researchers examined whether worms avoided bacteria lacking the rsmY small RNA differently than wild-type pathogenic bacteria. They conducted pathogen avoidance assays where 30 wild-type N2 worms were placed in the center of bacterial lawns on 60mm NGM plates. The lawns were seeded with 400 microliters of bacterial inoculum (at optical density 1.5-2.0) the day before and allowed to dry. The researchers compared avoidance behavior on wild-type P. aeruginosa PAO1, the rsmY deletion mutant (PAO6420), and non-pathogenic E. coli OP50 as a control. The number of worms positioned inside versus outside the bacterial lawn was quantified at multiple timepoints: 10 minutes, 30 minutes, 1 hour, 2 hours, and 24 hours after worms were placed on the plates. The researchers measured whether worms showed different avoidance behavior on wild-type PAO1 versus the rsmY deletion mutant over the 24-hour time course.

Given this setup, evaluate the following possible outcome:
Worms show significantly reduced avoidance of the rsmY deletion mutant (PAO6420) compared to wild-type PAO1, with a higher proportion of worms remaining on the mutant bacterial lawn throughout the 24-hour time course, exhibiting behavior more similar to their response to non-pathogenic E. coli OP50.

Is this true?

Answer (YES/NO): NO